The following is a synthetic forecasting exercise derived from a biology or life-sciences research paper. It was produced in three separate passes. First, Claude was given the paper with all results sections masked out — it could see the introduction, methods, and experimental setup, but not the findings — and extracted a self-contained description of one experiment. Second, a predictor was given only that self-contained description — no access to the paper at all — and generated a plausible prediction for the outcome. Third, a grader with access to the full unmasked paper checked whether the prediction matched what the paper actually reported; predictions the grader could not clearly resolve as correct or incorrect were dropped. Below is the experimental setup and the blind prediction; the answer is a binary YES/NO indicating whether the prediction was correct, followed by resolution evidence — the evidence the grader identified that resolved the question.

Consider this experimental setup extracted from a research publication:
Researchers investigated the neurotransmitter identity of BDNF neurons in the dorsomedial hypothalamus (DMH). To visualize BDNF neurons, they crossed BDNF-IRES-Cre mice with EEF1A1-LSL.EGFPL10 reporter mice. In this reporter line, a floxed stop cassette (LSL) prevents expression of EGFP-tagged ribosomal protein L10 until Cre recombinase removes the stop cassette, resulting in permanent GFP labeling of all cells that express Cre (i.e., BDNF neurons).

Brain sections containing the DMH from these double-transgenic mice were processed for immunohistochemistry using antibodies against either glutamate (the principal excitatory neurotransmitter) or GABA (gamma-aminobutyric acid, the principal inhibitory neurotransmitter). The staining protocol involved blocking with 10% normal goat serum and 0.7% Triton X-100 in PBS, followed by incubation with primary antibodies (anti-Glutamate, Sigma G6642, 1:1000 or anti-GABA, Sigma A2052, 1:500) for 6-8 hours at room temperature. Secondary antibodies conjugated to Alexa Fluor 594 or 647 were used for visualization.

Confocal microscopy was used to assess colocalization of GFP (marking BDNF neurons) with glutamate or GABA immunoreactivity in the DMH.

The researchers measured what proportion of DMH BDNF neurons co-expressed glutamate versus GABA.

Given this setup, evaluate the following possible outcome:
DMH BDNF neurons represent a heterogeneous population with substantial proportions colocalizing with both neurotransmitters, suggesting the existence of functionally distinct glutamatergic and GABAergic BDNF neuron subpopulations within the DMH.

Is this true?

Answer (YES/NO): YES